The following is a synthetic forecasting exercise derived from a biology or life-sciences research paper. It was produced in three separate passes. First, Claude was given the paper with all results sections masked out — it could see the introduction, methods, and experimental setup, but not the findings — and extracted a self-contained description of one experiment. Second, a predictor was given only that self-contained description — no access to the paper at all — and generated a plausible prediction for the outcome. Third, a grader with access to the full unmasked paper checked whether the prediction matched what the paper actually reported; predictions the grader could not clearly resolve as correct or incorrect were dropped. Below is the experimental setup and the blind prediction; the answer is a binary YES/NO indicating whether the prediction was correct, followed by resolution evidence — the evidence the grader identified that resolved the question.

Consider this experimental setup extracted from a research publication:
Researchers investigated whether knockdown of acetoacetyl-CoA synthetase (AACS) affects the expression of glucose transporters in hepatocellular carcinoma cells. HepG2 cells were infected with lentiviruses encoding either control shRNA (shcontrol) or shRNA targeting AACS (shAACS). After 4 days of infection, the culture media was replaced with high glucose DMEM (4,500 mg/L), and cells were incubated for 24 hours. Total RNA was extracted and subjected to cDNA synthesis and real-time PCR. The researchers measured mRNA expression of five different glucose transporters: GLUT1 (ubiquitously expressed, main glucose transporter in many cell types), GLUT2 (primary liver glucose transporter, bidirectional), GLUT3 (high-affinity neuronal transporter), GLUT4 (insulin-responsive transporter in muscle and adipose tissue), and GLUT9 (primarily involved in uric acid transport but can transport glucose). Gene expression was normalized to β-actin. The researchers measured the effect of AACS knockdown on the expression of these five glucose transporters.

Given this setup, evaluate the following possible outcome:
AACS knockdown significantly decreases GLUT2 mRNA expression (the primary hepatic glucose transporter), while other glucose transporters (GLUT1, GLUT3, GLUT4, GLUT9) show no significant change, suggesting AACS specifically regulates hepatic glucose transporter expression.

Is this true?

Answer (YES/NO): NO